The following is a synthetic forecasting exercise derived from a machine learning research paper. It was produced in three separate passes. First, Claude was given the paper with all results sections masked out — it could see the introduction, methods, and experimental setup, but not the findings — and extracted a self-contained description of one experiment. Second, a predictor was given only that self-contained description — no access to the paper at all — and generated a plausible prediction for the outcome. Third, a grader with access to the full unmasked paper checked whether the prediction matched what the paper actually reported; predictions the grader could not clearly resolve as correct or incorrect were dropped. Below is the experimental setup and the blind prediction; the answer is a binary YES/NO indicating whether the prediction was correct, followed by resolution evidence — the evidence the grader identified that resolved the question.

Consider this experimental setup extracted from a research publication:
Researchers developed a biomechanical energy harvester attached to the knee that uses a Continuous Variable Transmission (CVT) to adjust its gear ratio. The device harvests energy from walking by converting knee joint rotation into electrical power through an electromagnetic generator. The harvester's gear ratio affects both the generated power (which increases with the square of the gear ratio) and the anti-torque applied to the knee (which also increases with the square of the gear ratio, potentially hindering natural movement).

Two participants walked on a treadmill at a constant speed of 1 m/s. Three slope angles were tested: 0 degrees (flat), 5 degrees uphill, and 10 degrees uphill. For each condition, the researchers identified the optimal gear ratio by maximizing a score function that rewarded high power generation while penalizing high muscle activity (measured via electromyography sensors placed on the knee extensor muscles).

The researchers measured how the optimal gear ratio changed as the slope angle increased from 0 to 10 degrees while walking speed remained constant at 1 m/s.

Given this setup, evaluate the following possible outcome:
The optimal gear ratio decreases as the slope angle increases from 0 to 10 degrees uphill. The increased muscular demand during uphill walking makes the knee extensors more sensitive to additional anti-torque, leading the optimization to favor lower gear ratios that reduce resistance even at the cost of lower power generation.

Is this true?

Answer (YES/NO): YES